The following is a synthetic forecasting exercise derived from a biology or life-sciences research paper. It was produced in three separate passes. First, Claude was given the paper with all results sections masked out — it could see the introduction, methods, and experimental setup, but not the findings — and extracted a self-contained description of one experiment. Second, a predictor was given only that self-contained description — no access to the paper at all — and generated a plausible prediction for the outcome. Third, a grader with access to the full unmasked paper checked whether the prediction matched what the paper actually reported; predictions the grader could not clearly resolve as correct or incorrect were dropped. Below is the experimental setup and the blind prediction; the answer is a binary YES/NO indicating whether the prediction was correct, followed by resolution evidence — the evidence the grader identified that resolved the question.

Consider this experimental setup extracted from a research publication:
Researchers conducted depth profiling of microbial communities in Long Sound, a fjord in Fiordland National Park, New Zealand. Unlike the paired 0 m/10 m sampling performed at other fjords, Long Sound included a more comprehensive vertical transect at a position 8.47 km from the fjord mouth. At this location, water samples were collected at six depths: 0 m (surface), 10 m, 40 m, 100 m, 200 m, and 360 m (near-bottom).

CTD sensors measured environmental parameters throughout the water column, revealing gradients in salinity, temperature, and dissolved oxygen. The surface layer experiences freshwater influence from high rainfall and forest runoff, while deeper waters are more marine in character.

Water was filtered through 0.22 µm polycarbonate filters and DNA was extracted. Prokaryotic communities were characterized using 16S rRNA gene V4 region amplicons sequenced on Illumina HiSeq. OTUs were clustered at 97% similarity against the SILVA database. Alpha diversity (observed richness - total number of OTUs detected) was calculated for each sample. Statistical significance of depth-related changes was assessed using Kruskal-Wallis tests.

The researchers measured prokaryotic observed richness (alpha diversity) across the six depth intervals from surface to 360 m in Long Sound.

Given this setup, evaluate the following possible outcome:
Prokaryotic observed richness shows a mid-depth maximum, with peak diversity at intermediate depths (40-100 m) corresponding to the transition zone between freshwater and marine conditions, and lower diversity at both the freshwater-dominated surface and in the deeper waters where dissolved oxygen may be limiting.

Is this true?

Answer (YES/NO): NO